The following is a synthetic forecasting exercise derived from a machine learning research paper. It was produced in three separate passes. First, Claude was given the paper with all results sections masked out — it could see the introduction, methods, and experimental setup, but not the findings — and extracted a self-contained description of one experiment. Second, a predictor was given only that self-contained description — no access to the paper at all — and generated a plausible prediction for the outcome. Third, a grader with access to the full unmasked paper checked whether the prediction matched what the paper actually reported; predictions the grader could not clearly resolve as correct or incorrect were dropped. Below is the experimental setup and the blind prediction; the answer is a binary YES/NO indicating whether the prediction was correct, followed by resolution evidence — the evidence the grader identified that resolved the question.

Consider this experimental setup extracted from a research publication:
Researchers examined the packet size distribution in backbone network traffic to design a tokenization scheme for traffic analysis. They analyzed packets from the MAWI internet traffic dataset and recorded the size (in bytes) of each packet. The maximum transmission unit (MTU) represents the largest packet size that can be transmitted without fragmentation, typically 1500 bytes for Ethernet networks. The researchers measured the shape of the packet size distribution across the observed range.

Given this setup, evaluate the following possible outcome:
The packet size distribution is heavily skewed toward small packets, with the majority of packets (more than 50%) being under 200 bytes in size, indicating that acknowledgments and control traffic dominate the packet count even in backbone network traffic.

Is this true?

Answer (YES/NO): NO